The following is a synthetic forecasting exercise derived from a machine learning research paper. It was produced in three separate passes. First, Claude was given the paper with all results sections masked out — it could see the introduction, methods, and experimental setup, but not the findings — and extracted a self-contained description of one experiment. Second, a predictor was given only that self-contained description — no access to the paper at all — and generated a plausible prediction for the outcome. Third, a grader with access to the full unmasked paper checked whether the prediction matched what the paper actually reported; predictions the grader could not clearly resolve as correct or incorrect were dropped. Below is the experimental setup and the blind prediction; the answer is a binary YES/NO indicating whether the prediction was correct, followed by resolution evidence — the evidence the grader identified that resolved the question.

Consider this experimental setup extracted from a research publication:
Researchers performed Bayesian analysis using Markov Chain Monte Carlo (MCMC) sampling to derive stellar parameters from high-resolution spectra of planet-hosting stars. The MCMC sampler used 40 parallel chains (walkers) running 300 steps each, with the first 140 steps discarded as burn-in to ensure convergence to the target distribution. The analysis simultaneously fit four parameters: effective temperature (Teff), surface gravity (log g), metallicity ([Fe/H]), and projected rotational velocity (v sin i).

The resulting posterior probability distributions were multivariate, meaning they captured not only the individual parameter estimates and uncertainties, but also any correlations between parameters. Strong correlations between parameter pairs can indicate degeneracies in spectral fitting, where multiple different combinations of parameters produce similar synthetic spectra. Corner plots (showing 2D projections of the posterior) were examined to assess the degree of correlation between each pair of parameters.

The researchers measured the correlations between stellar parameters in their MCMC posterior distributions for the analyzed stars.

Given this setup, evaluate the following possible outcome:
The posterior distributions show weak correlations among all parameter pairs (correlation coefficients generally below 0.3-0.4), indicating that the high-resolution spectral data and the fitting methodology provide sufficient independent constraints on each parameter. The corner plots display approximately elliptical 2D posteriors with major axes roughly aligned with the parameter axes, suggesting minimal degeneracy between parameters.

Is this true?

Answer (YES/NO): NO